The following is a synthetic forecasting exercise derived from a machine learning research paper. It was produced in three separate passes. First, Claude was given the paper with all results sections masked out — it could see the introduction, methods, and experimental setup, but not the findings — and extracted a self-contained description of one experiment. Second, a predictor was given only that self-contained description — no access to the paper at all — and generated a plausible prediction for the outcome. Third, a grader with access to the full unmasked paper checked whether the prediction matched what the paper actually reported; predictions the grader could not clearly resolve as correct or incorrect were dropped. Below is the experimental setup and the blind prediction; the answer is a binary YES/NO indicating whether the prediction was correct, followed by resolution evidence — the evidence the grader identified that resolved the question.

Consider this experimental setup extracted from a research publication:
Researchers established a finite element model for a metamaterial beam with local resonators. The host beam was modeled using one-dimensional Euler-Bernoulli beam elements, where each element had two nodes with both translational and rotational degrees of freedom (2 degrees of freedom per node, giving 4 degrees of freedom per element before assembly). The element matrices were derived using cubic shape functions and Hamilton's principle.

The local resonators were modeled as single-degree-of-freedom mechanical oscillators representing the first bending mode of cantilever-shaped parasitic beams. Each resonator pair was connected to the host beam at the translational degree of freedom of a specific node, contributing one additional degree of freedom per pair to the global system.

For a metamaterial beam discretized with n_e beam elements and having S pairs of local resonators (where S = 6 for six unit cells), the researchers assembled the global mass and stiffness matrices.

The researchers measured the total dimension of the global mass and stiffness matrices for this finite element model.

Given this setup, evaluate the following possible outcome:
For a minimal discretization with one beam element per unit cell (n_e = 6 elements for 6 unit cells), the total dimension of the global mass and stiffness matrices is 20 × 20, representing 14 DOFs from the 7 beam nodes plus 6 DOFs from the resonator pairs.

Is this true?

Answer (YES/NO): YES